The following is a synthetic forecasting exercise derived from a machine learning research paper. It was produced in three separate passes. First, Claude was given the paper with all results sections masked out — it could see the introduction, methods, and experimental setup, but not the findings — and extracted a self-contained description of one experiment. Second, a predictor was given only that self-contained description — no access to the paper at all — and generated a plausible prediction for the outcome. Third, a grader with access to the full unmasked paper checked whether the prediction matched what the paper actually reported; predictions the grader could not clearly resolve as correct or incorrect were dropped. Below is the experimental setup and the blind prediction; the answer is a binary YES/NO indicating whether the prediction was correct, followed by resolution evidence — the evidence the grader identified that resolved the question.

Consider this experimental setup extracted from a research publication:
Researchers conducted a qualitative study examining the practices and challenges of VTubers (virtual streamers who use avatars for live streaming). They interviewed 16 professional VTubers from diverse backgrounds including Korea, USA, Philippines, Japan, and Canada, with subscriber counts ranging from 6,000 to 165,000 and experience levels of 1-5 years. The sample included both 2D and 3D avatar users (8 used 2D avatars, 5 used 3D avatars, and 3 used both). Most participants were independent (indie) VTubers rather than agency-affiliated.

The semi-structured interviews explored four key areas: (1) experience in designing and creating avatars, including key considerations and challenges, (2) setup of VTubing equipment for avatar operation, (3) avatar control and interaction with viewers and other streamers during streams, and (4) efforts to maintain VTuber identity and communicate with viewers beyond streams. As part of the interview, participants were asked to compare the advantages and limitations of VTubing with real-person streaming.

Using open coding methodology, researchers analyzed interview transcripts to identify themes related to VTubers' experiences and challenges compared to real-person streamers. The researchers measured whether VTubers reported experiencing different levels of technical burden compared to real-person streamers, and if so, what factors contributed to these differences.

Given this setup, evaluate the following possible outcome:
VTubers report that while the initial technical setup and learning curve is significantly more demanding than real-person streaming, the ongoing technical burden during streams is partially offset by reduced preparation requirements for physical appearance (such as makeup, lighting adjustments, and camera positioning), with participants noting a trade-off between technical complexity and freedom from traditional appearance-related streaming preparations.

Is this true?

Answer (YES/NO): NO